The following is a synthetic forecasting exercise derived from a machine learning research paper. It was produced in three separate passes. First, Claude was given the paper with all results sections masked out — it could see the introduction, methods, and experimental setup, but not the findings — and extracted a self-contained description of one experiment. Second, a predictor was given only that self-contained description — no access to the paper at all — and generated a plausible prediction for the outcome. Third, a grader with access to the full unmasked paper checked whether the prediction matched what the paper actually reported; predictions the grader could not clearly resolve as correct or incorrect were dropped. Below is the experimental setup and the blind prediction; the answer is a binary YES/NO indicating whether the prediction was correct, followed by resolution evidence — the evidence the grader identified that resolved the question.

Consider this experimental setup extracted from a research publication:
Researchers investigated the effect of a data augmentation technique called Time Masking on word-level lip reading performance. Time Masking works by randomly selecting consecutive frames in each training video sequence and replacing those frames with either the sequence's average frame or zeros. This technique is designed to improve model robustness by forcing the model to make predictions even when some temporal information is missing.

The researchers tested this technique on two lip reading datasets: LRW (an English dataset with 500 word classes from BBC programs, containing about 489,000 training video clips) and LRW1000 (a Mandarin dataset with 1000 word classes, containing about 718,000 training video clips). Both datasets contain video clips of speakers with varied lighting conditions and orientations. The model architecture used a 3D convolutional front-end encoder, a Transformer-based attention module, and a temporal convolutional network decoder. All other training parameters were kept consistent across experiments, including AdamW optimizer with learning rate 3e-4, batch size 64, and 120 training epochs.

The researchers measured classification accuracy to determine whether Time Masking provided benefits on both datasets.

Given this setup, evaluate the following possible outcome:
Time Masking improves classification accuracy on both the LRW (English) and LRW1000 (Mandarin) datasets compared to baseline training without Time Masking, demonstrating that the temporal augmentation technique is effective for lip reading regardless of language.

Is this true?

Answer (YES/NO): NO